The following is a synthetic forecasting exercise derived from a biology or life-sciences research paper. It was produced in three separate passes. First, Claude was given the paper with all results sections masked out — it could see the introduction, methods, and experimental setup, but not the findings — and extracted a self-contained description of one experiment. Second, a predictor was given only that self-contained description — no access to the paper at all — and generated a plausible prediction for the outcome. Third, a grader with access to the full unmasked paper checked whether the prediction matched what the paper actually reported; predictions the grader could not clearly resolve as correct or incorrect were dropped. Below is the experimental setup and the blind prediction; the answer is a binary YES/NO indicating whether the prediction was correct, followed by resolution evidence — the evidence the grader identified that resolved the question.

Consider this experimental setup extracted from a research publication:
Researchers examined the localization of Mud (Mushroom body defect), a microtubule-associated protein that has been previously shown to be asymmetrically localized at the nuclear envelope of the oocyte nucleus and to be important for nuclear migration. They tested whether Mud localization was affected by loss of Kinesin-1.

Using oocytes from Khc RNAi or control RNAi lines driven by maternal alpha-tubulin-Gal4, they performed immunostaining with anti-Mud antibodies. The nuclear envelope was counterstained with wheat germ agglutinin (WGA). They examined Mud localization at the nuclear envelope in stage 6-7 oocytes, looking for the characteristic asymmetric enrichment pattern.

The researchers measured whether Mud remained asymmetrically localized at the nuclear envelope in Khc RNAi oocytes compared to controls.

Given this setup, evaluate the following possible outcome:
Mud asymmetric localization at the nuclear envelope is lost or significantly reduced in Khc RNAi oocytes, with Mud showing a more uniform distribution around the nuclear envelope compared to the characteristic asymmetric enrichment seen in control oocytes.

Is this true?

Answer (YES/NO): NO